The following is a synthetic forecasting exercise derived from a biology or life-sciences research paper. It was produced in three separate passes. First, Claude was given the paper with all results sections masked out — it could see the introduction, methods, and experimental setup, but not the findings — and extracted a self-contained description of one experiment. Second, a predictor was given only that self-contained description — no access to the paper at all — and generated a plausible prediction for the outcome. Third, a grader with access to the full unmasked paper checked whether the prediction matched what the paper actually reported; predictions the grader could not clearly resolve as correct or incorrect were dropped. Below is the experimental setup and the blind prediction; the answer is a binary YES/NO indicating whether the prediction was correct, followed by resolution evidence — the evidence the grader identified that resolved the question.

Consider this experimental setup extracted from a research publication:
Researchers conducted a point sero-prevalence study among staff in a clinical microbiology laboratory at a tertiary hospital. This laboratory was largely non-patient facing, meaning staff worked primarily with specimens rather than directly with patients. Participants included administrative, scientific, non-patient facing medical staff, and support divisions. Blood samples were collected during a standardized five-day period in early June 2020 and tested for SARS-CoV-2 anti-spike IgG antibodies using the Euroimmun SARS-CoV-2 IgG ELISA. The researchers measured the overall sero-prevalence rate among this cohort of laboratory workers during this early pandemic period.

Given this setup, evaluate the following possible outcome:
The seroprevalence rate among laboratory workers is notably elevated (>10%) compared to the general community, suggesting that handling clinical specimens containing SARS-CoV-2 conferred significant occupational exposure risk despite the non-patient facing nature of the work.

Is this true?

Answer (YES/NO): NO